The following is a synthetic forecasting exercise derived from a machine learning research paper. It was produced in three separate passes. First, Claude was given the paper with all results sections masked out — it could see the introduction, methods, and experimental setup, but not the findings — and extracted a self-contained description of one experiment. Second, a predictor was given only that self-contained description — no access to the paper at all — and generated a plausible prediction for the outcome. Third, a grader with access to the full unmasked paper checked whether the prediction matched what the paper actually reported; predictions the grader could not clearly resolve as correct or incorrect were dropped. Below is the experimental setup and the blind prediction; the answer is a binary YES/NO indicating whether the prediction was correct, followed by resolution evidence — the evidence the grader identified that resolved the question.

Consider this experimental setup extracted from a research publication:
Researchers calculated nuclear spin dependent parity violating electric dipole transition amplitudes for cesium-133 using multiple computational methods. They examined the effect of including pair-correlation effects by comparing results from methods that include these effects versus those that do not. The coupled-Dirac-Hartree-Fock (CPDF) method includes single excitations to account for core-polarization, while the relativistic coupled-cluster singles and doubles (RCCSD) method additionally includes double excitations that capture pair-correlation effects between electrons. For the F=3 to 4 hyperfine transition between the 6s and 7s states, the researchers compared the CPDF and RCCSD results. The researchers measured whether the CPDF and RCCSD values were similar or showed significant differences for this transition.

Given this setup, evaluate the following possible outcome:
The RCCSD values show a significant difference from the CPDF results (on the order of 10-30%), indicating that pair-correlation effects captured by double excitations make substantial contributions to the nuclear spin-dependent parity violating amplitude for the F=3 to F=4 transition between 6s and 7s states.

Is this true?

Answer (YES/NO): NO